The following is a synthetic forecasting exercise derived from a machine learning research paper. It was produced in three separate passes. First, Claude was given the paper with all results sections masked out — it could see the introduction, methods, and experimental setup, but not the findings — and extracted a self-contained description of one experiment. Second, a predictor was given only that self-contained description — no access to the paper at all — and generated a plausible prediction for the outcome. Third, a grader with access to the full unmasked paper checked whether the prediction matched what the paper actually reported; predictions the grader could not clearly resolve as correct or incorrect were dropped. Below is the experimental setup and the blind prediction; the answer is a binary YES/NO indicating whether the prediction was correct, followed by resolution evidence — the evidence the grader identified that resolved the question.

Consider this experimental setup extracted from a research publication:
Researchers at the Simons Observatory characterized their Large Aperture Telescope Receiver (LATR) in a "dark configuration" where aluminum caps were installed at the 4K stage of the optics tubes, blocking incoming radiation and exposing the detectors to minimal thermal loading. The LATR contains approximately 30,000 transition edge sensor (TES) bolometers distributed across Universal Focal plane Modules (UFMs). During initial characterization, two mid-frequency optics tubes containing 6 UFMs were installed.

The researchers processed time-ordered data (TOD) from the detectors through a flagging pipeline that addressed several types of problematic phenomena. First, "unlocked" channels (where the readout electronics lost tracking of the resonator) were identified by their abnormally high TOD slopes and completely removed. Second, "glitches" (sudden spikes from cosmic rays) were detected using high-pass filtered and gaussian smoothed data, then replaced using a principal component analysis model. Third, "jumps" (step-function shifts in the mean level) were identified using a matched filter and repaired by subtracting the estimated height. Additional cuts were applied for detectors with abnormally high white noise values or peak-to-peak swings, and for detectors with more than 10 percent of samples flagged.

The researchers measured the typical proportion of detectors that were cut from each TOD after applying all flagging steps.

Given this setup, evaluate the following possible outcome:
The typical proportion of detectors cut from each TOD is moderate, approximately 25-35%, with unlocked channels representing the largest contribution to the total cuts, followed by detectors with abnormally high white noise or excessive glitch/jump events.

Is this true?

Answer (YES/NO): NO